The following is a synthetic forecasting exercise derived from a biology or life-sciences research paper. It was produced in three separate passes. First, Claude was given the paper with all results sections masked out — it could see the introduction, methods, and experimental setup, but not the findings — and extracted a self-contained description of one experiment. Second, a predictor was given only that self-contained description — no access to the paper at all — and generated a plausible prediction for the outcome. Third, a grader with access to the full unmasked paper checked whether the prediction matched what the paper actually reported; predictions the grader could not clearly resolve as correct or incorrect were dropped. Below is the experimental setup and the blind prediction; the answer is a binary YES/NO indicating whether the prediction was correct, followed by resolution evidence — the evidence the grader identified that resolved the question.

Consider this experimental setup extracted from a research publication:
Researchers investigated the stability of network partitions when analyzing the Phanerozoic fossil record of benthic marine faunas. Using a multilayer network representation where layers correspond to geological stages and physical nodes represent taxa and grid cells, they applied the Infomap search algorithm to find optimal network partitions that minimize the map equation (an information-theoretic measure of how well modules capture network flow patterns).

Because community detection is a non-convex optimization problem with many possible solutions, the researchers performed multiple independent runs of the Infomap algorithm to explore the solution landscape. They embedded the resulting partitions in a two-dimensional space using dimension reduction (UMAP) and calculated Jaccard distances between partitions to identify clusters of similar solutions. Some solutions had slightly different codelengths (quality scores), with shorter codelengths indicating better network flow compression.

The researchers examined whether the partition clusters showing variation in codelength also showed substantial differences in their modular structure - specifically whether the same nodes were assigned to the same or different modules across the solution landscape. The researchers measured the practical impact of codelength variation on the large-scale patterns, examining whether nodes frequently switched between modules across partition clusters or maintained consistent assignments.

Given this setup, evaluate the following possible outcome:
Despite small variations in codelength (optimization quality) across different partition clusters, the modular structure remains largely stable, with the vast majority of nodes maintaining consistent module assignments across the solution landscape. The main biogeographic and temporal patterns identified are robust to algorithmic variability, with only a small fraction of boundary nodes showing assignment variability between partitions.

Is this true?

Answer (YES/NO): YES